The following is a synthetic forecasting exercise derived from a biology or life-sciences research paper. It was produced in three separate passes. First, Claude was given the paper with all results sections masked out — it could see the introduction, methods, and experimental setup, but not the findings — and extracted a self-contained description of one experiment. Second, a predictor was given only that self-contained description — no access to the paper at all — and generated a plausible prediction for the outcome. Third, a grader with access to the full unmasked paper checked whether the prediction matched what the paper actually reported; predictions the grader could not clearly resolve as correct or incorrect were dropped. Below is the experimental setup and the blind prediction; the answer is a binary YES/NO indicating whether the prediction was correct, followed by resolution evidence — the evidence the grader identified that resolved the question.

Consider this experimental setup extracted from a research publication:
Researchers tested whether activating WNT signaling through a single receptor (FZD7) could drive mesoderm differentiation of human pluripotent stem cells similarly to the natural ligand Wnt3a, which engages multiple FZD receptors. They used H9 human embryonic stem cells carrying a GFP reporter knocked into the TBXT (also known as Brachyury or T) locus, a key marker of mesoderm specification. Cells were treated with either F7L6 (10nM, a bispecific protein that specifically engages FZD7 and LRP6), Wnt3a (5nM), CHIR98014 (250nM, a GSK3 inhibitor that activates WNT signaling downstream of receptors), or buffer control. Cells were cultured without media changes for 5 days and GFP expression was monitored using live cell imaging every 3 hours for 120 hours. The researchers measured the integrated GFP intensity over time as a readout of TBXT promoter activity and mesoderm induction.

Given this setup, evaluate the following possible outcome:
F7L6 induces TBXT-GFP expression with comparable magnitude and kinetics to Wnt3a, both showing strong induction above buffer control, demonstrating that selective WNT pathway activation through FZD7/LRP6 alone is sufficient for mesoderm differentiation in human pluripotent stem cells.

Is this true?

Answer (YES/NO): NO